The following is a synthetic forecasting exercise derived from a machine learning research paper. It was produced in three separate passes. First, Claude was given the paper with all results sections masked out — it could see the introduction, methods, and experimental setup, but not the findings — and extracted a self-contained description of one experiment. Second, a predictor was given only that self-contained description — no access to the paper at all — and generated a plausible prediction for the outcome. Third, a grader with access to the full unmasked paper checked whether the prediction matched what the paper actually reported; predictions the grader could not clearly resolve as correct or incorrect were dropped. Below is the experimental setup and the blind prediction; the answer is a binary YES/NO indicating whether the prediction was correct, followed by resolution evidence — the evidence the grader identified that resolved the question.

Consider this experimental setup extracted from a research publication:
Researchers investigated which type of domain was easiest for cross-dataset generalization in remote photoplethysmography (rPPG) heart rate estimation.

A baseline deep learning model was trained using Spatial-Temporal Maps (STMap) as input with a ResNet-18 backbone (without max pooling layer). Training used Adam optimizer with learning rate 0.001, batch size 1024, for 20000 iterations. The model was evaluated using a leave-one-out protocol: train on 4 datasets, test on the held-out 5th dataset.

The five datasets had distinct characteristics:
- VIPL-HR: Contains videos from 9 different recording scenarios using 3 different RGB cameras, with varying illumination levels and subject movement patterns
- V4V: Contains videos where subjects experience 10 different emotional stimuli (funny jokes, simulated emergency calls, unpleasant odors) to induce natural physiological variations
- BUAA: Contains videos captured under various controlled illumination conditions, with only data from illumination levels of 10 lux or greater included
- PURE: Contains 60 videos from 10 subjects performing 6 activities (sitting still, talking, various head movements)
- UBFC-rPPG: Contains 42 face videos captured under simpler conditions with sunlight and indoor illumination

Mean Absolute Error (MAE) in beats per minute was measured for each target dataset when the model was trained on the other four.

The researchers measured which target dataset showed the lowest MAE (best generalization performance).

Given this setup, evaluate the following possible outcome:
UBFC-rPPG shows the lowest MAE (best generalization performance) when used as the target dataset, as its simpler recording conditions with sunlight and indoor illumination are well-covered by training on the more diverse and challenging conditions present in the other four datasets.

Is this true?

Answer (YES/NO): NO